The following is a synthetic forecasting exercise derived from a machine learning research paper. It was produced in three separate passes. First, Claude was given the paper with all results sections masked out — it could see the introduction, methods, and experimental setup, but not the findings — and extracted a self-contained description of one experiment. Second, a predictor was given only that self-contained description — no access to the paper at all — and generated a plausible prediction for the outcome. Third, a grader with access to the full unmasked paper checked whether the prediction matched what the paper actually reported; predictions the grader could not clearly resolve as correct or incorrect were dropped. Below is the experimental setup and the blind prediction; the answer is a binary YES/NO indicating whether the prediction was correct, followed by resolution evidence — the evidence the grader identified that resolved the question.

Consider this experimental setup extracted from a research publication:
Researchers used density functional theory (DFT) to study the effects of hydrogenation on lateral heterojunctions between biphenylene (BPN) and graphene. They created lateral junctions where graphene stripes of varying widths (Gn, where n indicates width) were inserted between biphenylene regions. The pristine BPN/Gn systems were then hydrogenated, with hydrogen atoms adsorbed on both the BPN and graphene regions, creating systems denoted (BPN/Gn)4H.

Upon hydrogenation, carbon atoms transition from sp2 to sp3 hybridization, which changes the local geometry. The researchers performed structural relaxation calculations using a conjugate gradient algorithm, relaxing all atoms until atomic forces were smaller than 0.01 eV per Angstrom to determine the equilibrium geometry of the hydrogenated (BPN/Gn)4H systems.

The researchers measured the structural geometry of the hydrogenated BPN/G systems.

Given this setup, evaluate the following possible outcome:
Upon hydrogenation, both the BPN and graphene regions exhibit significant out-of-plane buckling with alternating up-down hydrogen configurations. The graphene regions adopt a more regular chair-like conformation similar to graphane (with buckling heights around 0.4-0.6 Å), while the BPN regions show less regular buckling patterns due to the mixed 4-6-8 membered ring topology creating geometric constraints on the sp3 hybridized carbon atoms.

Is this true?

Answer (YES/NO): NO